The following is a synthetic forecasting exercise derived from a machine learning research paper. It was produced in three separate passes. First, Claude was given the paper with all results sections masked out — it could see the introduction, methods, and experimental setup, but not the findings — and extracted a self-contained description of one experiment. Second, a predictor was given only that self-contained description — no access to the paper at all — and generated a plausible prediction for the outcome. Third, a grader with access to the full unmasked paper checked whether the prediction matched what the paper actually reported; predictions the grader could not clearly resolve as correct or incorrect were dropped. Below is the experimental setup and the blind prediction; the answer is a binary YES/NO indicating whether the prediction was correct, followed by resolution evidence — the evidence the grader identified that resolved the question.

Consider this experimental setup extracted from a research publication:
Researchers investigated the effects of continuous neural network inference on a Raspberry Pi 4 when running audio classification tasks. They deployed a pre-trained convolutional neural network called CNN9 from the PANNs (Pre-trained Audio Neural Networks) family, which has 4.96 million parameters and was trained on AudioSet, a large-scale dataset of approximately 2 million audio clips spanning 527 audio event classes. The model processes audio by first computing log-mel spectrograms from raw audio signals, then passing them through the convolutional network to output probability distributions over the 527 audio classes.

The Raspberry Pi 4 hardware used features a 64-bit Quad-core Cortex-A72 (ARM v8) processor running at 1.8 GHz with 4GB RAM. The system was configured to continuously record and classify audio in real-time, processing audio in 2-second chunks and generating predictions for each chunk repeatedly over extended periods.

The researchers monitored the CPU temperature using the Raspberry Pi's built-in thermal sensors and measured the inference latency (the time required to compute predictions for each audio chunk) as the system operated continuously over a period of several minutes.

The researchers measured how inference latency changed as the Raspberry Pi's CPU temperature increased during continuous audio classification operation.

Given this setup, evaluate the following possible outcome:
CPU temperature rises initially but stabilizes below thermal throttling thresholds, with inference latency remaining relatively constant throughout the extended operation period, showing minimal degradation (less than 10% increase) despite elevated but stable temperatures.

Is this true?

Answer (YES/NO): NO